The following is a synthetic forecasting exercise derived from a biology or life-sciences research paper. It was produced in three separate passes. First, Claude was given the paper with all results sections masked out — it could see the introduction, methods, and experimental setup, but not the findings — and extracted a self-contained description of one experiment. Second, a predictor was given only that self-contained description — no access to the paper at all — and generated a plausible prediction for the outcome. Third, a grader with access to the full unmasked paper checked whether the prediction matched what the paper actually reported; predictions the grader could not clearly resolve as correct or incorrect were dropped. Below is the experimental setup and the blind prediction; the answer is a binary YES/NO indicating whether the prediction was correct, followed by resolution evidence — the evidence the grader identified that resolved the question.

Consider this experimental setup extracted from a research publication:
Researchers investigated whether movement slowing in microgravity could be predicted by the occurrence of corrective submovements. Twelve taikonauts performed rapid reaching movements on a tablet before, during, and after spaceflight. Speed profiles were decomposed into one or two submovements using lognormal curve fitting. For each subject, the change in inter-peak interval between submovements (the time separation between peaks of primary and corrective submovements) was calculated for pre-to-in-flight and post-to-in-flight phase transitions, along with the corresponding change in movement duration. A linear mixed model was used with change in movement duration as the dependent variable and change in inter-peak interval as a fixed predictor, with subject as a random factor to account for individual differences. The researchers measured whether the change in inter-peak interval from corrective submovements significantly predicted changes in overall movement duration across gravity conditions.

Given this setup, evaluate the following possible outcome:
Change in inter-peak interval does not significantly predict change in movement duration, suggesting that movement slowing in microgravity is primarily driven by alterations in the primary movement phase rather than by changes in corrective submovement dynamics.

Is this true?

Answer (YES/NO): NO